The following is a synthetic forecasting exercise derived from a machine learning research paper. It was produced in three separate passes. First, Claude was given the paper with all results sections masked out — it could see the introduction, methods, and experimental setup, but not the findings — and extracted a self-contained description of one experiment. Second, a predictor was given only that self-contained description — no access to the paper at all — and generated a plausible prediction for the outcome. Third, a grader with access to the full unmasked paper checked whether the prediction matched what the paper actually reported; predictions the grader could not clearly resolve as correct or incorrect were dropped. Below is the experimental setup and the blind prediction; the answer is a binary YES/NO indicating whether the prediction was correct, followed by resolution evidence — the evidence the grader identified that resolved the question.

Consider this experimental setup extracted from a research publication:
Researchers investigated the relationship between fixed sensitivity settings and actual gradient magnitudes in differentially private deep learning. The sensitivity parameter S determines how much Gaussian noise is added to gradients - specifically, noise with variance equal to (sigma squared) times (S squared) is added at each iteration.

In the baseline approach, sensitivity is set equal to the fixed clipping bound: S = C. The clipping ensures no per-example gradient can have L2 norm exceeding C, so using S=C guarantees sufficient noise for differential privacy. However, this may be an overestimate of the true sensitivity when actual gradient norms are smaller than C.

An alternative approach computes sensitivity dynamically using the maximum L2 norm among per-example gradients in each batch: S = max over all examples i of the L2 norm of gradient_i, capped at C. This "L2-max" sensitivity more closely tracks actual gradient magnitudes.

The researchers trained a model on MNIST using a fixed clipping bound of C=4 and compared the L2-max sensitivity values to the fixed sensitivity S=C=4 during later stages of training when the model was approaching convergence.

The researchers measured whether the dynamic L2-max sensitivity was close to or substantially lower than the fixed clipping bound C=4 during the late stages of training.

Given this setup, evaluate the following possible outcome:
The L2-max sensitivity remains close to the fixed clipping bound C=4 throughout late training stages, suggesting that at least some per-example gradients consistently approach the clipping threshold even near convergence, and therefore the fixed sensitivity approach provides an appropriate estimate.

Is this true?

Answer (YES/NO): NO